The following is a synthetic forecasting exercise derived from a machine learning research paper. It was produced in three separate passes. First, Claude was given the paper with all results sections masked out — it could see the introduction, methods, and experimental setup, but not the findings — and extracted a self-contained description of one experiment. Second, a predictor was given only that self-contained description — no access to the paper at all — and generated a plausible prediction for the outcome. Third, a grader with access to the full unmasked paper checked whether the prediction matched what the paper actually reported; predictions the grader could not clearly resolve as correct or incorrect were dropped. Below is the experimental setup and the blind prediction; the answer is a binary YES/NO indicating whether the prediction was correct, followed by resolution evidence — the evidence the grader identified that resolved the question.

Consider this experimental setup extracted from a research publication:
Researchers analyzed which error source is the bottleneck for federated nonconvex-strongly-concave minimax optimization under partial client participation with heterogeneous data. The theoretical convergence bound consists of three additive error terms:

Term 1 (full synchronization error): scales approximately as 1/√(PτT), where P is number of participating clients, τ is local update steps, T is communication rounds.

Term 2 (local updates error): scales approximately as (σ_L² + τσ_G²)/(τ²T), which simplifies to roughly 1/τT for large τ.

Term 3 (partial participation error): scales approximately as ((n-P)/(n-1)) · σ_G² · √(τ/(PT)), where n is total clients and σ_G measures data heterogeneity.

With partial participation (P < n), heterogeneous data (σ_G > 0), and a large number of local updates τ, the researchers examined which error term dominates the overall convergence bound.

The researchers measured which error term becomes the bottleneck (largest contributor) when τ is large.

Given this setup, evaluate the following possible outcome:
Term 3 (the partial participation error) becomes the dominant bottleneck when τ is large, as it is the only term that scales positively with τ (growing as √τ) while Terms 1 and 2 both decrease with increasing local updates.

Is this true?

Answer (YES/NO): YES